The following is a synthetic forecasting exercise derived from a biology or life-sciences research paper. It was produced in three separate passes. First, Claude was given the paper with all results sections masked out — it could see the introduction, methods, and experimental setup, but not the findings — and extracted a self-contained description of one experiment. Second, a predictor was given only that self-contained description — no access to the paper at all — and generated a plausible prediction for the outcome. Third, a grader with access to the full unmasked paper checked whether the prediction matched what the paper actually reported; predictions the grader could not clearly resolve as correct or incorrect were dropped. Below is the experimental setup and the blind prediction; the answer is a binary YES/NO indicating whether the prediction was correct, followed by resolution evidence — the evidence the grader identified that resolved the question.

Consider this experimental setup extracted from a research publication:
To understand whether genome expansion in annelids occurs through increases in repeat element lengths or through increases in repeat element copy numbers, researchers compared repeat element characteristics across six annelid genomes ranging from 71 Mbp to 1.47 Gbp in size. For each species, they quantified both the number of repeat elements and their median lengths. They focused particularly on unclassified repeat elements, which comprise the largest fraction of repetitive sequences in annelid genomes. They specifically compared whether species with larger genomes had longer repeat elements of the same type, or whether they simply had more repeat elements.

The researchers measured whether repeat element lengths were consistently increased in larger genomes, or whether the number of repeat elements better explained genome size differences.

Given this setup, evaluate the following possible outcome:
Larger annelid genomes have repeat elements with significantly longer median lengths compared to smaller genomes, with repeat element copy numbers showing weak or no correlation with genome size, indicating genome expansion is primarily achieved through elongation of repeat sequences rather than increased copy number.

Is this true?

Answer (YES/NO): NO